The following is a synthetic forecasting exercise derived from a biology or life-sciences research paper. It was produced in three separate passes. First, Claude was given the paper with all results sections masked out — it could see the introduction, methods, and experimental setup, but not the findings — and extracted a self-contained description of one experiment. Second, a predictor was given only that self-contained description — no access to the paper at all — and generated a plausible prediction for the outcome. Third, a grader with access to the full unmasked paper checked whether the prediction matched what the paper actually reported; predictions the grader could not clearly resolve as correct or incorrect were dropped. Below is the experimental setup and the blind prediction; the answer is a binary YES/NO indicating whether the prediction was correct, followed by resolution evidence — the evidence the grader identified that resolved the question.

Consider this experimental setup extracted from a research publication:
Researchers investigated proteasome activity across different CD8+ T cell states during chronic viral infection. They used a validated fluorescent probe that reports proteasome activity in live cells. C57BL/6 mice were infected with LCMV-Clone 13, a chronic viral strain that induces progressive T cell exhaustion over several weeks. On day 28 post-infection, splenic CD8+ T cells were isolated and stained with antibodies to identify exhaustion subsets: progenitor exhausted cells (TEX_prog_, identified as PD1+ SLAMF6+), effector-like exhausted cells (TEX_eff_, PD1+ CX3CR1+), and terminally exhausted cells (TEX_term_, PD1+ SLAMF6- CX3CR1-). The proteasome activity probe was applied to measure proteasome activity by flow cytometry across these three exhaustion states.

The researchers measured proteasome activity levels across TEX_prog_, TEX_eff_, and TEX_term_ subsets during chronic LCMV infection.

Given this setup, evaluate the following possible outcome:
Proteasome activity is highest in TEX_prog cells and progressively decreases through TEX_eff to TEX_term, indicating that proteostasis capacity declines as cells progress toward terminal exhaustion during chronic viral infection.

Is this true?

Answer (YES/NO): NO